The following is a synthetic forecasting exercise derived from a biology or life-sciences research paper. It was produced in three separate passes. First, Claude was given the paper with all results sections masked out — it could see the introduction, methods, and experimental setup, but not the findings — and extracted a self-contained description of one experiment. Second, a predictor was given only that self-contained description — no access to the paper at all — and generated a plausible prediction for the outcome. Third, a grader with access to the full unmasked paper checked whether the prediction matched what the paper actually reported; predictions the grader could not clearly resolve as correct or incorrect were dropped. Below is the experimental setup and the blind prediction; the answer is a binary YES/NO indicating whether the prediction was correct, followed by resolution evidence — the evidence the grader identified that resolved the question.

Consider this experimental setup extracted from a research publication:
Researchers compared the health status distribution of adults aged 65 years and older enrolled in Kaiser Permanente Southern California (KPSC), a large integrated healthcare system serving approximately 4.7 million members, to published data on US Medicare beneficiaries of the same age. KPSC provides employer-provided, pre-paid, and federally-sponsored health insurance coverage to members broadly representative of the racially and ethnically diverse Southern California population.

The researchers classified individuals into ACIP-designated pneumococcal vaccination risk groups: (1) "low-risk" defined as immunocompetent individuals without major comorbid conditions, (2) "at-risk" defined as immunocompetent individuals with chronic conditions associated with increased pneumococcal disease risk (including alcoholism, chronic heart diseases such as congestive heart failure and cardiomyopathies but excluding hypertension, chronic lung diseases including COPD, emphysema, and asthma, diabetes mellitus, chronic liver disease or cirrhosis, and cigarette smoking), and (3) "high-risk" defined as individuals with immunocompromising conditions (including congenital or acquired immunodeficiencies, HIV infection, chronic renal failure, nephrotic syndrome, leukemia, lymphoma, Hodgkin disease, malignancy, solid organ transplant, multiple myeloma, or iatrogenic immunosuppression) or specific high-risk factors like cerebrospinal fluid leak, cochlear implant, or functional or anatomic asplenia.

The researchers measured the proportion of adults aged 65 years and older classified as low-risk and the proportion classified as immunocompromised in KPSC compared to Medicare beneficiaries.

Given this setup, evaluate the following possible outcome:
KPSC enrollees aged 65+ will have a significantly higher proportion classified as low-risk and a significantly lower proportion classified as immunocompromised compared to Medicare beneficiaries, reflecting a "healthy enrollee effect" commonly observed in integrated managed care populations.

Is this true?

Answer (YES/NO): YES